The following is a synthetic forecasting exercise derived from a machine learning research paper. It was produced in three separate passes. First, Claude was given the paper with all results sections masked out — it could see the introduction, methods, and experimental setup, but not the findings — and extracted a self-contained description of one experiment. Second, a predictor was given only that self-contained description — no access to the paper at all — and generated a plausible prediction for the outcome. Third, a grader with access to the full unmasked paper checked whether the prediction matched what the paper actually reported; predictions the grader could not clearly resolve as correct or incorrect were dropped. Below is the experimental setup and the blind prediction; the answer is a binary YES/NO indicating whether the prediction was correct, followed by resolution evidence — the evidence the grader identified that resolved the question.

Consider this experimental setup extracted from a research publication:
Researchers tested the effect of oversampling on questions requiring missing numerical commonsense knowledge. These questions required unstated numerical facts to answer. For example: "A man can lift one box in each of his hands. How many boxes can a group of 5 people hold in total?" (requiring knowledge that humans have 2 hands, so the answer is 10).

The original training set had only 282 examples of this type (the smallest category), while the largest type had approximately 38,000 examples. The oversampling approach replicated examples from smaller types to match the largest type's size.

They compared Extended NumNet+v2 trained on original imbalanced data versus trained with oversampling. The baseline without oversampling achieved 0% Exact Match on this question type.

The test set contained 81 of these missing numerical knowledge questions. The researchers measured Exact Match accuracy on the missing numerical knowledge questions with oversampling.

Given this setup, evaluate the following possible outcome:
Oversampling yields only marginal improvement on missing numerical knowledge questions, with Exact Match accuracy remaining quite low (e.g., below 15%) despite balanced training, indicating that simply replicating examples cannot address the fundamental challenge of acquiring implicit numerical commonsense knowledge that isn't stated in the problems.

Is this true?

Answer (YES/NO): YES